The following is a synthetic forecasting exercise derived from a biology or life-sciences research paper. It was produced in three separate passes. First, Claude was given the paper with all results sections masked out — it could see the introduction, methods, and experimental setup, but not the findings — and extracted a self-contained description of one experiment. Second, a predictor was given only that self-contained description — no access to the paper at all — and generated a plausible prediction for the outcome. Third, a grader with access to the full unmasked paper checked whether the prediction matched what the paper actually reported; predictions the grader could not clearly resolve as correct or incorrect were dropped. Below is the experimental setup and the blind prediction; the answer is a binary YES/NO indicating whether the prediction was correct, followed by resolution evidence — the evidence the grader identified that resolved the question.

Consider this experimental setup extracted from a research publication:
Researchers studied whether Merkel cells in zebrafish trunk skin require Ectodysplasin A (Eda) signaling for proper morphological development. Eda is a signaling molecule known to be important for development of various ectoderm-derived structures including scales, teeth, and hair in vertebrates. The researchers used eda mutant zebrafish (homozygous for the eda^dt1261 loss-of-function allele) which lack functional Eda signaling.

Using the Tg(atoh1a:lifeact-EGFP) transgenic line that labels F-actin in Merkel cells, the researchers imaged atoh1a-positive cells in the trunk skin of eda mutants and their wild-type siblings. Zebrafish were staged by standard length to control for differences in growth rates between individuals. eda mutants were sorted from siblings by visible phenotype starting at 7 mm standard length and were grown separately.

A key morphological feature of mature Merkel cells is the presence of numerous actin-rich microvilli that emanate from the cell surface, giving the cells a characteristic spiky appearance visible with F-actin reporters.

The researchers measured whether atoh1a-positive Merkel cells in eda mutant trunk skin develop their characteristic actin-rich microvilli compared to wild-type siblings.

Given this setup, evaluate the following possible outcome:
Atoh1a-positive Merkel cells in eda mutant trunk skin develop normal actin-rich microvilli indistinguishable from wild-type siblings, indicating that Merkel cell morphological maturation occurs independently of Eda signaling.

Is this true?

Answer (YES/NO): NO